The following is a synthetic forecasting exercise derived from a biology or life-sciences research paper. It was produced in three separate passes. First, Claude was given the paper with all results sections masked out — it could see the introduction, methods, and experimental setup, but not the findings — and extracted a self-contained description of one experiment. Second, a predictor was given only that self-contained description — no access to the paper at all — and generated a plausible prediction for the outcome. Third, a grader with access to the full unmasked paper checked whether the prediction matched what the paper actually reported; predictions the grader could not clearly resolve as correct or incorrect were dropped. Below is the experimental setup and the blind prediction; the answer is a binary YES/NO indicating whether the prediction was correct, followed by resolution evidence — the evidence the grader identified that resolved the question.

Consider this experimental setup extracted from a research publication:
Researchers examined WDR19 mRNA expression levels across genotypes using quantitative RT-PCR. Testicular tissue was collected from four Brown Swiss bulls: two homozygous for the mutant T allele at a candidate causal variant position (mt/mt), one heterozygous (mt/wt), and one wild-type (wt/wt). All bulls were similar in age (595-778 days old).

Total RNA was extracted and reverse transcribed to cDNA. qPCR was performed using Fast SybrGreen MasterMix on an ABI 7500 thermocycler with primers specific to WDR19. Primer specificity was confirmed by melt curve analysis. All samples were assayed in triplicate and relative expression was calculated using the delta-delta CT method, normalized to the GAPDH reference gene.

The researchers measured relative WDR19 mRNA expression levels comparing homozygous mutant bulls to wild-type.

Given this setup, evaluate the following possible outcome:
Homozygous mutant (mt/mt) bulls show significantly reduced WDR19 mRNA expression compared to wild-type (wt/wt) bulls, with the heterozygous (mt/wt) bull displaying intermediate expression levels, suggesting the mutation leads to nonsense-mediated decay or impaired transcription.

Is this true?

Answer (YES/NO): NO